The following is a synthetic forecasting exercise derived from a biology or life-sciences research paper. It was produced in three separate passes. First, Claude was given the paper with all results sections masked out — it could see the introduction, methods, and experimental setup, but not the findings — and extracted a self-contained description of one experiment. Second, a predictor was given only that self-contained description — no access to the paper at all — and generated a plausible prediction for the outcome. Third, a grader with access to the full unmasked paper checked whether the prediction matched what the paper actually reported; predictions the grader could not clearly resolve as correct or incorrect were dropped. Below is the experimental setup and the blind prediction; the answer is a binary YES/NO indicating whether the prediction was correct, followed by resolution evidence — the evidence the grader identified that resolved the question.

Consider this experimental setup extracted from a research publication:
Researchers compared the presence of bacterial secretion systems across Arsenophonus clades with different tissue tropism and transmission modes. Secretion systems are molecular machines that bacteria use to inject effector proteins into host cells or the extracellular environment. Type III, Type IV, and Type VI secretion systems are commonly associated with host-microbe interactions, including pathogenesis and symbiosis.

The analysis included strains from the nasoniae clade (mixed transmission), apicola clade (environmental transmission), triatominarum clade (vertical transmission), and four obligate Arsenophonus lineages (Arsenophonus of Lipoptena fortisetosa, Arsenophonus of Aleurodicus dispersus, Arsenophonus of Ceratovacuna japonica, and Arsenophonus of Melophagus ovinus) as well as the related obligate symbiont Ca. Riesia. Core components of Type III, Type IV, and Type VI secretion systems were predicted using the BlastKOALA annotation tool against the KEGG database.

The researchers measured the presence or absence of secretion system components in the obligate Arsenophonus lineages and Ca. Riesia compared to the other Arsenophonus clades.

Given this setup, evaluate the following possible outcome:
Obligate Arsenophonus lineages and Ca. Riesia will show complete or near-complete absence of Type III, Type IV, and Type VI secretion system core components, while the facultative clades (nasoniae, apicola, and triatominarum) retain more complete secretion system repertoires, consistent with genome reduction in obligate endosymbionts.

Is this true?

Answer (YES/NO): YES